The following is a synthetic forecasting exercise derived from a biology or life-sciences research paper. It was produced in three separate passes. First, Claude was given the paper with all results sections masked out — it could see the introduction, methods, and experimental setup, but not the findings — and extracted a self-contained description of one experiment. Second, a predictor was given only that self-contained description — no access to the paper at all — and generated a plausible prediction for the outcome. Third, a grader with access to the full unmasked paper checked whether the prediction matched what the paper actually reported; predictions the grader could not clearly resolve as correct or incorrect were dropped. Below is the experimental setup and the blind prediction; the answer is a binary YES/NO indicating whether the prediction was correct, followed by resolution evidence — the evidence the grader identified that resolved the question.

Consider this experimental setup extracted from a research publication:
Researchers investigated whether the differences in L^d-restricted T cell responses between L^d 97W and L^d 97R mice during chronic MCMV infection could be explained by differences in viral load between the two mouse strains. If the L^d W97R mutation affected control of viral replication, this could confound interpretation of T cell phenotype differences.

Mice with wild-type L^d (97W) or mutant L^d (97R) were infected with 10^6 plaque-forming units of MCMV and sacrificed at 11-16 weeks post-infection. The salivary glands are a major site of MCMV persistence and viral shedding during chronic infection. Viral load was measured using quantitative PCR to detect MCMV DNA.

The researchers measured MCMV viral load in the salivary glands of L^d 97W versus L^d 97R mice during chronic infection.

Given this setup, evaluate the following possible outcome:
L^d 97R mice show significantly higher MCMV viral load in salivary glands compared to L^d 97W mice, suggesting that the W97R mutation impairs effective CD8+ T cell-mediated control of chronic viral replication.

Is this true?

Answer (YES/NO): NO